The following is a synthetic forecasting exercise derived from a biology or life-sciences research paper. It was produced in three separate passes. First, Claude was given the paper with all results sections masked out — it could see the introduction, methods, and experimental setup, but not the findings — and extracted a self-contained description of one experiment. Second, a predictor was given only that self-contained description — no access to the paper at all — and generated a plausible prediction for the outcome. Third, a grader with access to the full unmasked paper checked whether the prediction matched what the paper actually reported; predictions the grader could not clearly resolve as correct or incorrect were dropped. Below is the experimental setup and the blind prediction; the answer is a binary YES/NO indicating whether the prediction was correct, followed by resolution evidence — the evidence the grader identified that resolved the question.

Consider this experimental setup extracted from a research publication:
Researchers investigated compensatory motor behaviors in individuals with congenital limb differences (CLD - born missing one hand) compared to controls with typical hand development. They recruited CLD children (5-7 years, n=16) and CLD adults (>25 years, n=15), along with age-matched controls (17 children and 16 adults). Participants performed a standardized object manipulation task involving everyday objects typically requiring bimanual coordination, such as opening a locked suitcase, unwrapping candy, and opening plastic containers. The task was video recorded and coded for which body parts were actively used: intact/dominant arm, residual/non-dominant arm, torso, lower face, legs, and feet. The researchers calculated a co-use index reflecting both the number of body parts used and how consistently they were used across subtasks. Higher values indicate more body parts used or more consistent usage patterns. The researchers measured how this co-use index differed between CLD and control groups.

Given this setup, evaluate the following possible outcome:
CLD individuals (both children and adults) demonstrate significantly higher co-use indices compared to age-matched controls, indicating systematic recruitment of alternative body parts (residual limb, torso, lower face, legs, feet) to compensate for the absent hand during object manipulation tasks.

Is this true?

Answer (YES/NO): YES